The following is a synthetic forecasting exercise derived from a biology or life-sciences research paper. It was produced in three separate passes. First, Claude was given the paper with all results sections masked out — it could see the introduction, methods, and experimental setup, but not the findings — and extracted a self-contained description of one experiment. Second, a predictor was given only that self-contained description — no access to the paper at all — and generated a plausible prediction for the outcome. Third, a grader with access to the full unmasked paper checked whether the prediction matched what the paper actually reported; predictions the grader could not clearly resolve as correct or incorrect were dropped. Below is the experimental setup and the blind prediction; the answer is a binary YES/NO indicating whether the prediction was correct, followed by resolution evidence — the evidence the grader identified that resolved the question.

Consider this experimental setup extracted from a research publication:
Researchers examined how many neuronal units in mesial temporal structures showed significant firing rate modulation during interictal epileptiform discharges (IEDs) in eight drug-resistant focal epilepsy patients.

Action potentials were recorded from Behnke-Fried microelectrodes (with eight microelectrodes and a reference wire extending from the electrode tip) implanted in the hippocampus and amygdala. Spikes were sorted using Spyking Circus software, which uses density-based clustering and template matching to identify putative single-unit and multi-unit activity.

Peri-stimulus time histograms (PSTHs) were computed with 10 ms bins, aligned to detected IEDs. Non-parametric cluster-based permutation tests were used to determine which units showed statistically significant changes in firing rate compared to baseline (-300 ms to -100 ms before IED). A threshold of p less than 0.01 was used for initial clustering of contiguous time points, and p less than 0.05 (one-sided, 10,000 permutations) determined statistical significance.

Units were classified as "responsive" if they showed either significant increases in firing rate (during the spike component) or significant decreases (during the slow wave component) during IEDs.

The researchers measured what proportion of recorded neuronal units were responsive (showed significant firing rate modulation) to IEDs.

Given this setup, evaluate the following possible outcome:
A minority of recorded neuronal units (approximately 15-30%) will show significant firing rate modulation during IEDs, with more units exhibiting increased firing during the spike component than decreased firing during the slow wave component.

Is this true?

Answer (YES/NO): NO